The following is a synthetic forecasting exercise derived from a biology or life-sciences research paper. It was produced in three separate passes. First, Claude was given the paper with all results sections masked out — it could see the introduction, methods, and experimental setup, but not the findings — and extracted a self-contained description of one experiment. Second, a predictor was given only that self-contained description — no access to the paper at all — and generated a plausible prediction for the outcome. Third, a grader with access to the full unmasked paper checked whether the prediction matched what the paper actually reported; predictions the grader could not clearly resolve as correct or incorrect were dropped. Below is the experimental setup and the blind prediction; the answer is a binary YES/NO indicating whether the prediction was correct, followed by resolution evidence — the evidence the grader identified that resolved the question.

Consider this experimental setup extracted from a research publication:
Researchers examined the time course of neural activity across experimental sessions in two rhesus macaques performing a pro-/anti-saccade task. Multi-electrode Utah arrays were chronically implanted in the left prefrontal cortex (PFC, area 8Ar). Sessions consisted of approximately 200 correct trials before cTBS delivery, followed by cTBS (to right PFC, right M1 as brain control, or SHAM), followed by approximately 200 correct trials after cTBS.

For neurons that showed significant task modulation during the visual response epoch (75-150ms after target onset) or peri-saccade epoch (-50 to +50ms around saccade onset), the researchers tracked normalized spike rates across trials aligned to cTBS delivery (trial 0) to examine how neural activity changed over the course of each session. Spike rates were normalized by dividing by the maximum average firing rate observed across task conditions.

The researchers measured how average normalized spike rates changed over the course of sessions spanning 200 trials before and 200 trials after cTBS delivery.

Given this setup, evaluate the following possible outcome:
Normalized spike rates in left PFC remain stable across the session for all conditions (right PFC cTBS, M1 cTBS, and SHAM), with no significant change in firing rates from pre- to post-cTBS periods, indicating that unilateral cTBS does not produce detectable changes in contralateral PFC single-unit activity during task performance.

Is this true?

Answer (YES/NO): NO